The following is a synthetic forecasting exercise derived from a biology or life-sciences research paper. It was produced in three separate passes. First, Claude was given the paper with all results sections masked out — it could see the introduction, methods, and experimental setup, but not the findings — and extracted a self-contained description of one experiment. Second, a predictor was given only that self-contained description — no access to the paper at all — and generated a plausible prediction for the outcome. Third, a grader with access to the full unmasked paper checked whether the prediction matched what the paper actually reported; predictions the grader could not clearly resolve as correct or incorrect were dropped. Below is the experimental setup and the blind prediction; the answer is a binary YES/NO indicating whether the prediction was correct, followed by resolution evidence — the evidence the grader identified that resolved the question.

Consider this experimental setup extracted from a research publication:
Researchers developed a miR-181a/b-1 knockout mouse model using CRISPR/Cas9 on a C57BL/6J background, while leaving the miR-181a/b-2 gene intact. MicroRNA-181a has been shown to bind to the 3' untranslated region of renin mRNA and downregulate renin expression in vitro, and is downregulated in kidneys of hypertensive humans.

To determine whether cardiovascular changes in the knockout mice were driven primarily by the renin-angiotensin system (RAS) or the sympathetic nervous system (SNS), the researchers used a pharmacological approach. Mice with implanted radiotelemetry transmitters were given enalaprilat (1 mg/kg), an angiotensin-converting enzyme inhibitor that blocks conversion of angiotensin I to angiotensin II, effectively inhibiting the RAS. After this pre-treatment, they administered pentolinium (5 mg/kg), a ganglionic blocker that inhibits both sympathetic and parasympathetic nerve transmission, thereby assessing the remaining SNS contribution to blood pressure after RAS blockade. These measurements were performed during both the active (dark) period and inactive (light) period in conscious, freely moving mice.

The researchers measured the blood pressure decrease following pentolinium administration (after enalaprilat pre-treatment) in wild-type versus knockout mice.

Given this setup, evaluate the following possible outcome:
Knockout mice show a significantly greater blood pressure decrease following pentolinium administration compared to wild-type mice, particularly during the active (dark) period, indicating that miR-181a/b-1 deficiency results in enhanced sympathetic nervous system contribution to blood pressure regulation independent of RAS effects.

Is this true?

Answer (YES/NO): NO